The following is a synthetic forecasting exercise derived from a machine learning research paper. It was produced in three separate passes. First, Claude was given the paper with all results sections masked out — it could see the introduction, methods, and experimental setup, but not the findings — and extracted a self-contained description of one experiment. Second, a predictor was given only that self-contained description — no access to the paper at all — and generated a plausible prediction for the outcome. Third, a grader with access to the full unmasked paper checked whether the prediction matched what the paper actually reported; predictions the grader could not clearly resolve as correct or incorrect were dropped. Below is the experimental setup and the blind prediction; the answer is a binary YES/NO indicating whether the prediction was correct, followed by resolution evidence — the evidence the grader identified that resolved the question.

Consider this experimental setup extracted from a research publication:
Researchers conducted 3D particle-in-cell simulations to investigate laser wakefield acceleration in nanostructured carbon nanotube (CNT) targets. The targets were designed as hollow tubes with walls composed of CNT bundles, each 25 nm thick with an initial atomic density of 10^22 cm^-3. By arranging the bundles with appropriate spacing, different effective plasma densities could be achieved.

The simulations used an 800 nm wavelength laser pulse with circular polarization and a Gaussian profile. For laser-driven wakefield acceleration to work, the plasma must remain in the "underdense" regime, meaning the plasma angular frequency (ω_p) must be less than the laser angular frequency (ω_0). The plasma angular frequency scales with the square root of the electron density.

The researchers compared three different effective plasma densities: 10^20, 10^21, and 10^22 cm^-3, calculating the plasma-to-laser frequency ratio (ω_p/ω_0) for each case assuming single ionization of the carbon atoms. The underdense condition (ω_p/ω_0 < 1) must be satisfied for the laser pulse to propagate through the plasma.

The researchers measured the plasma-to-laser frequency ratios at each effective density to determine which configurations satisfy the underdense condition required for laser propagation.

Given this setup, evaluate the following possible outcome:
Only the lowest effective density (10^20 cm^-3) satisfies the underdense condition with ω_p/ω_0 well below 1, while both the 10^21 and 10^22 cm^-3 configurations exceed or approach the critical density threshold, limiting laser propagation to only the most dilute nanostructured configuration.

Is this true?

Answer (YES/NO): NO